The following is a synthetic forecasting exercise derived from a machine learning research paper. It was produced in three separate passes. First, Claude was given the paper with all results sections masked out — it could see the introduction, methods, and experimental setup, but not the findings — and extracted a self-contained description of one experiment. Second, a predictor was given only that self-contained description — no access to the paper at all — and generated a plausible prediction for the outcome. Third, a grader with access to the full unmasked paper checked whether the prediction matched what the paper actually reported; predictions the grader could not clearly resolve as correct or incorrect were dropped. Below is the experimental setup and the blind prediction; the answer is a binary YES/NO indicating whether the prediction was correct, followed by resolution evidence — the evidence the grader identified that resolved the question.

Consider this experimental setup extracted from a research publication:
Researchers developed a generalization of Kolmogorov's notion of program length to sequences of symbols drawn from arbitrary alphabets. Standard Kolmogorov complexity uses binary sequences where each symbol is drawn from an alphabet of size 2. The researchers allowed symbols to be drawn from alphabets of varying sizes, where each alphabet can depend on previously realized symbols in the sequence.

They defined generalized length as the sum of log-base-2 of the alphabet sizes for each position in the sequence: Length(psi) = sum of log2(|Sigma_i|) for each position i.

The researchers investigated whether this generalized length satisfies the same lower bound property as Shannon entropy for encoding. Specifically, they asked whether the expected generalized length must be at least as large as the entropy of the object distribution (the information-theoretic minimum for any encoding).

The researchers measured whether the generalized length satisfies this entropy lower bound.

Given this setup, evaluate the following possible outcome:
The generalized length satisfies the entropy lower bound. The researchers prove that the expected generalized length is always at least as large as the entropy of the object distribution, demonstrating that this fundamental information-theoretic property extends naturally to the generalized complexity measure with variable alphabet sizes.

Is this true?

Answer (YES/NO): YES